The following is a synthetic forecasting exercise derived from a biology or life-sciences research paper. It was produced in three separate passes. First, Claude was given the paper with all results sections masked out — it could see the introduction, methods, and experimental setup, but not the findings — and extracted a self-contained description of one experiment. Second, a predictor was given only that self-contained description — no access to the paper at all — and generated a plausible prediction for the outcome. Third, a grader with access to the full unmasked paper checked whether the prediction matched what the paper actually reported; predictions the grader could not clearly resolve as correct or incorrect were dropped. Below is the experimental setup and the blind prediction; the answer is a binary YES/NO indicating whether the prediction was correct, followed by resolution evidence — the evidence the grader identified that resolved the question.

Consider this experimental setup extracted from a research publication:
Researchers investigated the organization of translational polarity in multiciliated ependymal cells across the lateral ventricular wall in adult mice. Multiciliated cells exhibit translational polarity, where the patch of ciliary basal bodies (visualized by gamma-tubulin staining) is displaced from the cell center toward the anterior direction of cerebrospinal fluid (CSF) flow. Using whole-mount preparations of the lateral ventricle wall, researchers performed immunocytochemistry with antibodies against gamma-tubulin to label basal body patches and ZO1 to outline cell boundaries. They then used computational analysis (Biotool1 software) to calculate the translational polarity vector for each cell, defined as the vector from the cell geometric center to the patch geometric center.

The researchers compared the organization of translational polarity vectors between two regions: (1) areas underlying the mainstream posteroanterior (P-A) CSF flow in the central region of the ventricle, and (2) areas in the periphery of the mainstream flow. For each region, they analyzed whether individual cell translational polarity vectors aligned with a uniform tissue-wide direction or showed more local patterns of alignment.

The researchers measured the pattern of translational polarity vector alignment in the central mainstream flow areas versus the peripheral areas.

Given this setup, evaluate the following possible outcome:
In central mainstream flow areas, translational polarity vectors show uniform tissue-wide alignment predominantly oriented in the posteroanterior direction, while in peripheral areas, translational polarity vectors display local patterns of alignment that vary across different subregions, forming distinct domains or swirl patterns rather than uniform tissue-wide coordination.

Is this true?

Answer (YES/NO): YES